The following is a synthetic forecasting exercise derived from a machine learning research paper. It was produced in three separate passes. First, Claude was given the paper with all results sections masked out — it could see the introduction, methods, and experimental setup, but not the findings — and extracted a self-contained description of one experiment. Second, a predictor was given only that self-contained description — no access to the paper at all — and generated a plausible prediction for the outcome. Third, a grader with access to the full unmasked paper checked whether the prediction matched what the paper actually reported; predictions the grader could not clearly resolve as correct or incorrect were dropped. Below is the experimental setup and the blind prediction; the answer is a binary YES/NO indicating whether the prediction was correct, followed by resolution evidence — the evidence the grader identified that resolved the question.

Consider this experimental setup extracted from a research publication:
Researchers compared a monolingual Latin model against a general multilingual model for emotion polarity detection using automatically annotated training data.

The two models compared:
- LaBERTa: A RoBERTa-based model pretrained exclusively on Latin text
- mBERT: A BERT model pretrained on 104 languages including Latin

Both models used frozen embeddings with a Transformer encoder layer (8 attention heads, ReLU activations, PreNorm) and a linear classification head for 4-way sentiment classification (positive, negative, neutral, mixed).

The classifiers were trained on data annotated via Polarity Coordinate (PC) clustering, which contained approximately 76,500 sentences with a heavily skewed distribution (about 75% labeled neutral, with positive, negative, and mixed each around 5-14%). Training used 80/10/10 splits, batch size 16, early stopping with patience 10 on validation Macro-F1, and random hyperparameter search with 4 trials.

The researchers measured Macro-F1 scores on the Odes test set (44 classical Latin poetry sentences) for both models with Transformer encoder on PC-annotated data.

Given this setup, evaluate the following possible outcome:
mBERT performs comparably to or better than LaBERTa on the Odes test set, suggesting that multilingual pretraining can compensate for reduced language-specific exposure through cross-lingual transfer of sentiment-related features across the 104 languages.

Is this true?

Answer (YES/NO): NO